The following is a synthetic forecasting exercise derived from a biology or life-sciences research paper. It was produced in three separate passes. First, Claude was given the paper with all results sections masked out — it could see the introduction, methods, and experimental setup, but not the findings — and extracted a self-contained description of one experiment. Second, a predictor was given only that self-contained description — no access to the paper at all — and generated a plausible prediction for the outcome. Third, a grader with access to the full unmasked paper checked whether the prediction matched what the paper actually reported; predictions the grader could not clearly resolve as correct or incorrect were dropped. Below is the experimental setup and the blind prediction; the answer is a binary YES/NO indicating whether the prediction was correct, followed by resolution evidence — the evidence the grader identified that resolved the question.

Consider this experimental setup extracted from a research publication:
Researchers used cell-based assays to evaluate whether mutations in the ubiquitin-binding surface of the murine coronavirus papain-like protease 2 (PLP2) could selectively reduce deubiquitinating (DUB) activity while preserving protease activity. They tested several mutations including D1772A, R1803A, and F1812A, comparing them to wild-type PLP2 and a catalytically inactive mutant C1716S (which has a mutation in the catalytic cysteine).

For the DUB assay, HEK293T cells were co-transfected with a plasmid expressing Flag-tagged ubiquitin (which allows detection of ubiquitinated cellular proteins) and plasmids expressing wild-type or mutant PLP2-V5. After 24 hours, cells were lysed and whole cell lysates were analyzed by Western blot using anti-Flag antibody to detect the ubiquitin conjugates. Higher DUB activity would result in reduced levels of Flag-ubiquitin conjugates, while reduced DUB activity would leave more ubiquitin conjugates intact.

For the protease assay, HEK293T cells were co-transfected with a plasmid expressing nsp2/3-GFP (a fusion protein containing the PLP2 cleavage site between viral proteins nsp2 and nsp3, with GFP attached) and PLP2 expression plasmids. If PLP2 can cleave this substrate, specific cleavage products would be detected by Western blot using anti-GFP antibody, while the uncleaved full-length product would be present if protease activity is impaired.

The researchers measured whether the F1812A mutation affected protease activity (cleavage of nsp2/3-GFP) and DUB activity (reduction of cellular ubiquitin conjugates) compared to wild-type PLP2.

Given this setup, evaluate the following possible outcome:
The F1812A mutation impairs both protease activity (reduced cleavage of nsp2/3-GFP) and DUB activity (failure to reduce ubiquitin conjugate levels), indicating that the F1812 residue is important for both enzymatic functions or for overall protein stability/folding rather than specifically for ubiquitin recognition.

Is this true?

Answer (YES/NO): NO